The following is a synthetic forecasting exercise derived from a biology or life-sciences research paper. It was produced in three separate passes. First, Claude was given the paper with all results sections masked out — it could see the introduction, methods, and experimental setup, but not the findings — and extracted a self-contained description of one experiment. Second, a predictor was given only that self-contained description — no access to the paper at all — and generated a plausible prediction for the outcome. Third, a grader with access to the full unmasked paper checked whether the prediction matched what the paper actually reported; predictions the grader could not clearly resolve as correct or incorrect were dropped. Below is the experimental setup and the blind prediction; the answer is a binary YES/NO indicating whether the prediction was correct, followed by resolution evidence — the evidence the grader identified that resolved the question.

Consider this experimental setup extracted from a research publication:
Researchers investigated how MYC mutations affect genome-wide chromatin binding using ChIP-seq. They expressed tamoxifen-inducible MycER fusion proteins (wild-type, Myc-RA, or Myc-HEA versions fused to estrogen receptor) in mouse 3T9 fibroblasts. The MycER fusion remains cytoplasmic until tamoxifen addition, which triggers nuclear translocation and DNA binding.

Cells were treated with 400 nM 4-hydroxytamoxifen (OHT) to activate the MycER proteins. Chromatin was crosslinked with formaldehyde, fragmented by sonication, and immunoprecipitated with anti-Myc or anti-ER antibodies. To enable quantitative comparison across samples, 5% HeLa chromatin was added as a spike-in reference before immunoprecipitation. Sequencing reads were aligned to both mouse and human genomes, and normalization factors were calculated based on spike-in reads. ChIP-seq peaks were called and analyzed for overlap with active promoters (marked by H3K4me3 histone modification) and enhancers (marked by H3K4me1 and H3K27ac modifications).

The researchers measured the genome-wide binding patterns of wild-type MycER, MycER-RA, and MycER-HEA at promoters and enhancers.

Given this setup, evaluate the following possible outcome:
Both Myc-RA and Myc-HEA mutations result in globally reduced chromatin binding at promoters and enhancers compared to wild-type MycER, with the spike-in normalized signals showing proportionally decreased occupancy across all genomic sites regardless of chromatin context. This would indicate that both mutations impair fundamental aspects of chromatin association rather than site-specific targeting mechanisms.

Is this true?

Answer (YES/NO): NO